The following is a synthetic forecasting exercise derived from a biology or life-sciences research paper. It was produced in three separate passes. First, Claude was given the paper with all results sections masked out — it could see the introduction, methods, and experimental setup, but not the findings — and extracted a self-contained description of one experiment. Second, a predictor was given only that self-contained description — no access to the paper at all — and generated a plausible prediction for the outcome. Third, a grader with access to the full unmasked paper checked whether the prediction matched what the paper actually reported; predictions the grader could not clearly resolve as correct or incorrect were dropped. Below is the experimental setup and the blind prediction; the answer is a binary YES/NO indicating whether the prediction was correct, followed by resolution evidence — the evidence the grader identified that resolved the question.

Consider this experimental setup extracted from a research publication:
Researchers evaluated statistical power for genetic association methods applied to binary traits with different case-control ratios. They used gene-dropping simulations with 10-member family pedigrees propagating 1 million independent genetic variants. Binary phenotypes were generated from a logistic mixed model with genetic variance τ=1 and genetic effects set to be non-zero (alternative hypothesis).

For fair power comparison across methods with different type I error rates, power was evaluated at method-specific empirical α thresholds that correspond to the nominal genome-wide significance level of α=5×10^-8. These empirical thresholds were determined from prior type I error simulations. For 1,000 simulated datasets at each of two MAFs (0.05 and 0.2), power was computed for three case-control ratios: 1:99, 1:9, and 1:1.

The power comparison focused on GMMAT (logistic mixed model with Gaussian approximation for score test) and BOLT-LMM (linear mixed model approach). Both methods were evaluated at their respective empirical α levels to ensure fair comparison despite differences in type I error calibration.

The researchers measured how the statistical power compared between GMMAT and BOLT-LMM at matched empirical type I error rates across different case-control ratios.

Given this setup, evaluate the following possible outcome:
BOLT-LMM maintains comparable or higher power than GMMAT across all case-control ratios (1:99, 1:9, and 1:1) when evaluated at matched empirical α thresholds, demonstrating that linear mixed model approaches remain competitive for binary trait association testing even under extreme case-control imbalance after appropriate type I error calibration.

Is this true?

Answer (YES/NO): YES